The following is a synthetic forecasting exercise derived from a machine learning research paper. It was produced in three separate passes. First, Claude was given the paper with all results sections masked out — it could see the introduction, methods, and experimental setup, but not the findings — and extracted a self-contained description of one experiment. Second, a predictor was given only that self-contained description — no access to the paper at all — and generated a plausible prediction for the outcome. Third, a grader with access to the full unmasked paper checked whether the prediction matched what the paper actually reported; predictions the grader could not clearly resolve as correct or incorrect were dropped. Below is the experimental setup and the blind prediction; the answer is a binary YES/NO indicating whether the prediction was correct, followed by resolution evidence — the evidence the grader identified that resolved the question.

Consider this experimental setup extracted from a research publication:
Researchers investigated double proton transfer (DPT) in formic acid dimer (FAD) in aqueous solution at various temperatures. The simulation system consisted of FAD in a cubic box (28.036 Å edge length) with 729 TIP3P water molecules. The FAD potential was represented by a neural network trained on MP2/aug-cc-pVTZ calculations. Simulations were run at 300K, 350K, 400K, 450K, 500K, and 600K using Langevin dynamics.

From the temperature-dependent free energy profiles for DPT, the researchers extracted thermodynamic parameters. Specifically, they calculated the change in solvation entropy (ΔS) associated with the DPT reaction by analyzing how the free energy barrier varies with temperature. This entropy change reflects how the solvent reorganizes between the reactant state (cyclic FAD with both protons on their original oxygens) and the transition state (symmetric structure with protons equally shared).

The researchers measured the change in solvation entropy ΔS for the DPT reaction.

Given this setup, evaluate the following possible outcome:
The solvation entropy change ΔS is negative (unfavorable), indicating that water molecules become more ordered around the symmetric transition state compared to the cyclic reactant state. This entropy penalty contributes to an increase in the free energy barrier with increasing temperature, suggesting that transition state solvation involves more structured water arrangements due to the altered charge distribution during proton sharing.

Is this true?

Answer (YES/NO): YES